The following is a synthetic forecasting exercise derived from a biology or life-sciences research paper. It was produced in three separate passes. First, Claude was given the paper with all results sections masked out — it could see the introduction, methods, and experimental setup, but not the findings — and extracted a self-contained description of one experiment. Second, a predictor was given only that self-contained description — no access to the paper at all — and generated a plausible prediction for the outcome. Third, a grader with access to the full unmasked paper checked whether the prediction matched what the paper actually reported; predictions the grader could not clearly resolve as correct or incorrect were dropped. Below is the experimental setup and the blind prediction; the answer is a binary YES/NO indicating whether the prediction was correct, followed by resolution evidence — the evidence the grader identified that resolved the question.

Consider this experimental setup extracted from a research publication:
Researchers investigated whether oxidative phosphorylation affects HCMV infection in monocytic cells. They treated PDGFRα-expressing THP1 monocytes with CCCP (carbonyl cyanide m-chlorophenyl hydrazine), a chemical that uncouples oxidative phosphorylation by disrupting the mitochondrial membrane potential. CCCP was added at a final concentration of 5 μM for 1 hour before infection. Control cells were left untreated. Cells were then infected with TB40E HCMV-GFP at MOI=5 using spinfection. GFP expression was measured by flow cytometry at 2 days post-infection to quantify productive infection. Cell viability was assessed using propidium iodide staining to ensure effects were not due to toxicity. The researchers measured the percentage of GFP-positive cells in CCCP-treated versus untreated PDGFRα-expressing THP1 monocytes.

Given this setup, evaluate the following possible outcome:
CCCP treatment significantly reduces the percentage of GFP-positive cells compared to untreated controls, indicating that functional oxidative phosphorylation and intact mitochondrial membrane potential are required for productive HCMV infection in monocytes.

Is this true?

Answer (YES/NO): YES